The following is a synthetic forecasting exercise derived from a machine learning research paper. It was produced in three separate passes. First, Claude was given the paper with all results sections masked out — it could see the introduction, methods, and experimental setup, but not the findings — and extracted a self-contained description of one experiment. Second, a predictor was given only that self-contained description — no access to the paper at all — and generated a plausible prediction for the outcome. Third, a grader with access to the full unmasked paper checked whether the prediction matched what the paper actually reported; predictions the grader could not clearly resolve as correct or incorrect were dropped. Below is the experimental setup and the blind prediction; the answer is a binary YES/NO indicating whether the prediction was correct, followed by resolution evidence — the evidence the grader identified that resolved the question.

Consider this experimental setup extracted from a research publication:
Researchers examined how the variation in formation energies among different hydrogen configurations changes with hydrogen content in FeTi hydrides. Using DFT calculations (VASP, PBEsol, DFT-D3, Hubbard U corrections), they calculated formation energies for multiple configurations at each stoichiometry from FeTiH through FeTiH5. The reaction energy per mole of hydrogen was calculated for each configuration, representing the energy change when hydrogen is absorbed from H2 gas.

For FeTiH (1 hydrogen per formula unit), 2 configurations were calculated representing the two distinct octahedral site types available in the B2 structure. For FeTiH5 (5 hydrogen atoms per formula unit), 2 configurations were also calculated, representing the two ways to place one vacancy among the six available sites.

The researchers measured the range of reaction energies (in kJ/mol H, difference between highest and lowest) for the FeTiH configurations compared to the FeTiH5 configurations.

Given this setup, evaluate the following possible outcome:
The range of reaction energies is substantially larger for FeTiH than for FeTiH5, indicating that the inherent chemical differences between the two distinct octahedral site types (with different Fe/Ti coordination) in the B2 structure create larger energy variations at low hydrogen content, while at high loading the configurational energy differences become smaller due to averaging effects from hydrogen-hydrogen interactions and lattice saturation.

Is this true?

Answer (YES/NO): YES